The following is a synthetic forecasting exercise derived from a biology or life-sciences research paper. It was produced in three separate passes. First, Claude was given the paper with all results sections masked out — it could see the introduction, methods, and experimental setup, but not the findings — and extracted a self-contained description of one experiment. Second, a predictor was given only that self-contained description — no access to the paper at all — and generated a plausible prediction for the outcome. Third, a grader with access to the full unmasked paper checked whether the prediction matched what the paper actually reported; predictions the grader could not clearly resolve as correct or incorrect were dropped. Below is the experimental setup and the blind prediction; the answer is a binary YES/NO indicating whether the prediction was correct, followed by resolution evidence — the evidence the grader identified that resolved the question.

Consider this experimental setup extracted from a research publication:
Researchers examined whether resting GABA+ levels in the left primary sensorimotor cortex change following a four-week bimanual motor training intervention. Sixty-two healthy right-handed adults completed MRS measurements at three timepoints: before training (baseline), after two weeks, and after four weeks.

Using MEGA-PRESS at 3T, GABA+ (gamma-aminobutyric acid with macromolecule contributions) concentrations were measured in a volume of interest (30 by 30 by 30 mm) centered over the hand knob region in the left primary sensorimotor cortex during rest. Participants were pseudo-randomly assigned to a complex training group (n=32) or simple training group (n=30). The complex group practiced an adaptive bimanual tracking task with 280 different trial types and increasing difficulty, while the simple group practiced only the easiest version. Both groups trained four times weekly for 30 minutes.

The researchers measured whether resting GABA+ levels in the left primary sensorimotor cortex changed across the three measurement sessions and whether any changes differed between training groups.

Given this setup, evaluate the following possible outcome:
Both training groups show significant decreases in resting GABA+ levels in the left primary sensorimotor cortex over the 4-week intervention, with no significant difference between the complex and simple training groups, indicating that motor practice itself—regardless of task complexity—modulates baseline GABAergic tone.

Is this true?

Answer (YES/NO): NO